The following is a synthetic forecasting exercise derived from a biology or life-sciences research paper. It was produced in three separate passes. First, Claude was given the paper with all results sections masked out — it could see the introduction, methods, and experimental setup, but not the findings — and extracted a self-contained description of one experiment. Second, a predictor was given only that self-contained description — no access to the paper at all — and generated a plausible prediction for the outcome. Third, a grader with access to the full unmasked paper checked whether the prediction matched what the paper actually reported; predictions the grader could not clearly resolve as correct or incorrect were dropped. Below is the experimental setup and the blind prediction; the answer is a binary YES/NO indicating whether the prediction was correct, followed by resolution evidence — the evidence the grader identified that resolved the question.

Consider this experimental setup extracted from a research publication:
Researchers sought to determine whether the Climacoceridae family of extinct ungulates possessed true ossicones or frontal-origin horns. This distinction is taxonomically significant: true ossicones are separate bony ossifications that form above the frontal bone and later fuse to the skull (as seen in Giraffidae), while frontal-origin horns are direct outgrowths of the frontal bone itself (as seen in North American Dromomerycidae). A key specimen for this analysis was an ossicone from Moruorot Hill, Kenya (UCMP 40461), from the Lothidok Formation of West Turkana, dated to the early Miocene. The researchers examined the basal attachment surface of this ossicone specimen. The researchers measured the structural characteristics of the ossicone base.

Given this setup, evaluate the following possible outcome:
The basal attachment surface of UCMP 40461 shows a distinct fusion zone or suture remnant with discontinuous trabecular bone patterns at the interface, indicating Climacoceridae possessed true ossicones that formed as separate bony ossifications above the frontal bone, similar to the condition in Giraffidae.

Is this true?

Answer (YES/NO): NO